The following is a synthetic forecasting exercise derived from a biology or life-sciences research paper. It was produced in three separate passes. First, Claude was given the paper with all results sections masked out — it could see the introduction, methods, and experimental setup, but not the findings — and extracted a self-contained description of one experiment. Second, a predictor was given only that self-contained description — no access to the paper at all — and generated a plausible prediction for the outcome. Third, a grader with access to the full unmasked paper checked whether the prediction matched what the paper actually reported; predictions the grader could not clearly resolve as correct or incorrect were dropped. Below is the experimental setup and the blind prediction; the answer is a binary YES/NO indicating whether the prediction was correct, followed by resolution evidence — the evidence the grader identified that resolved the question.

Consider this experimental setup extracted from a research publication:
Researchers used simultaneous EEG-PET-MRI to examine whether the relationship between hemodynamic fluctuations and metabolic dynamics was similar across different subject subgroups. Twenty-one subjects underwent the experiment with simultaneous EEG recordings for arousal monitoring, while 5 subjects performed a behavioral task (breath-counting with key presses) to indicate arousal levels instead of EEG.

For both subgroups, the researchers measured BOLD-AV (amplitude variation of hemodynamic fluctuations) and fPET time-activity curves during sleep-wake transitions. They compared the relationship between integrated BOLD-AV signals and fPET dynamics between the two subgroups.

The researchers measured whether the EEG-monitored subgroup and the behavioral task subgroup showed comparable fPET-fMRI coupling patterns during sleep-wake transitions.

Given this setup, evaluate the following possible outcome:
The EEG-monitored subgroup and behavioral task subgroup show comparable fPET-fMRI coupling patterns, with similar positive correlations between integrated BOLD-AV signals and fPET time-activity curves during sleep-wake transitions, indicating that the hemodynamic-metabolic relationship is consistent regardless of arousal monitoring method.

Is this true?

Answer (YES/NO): YES